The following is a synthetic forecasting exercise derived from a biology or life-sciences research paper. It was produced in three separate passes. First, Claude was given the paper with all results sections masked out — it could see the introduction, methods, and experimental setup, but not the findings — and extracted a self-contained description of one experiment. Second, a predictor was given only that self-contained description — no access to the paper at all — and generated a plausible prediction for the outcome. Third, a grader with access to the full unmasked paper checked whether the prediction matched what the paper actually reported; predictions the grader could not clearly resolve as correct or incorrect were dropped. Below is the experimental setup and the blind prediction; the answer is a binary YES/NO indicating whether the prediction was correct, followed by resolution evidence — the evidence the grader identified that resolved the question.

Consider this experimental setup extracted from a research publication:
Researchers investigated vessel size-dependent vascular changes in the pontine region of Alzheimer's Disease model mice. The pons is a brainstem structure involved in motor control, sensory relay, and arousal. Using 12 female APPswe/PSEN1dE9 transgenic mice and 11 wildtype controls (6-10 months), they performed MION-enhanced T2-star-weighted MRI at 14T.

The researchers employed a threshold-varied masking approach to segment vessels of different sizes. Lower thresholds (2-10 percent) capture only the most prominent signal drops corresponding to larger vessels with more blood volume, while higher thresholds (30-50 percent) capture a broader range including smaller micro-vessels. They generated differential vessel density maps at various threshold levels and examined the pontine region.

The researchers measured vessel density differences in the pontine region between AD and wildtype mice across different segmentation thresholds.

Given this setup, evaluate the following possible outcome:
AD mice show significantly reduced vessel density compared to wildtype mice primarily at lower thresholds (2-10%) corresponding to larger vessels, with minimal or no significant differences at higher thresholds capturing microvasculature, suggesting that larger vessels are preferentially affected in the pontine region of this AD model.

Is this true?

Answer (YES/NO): NO